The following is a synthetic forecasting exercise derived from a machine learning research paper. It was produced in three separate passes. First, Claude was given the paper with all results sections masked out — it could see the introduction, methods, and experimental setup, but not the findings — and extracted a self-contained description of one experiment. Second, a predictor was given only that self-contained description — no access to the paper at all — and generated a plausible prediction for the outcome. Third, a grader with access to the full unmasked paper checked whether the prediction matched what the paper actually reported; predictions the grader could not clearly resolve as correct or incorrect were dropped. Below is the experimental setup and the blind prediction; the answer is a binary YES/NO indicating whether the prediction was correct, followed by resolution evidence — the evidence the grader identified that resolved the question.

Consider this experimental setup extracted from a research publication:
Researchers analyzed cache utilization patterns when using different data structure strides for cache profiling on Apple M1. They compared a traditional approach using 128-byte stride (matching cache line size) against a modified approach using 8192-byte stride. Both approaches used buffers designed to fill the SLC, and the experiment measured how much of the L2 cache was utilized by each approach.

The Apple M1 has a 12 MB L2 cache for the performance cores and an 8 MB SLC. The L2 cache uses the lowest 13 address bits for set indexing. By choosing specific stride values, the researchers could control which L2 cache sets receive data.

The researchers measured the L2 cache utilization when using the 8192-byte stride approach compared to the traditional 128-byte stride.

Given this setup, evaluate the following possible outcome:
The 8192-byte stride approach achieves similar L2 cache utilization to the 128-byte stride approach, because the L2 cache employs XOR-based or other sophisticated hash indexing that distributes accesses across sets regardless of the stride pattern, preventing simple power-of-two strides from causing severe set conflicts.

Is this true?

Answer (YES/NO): NO